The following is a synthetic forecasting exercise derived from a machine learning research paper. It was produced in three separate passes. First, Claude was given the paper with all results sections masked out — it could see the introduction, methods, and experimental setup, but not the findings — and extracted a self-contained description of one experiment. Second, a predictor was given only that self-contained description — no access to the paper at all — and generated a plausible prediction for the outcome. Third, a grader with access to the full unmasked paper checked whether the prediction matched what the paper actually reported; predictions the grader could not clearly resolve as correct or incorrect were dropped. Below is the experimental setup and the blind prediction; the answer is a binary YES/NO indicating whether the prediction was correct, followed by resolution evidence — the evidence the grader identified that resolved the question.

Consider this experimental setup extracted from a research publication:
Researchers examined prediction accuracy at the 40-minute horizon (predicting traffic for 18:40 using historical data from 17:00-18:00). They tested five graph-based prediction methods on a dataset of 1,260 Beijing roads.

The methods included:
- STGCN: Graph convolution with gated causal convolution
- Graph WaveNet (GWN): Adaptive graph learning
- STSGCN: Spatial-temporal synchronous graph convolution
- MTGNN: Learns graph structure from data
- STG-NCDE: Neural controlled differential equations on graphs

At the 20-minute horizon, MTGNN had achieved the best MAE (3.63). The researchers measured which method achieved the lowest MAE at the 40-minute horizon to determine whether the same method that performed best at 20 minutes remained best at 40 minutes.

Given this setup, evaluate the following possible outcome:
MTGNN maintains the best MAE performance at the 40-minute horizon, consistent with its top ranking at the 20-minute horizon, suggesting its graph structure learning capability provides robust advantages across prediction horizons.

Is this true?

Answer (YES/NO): NO